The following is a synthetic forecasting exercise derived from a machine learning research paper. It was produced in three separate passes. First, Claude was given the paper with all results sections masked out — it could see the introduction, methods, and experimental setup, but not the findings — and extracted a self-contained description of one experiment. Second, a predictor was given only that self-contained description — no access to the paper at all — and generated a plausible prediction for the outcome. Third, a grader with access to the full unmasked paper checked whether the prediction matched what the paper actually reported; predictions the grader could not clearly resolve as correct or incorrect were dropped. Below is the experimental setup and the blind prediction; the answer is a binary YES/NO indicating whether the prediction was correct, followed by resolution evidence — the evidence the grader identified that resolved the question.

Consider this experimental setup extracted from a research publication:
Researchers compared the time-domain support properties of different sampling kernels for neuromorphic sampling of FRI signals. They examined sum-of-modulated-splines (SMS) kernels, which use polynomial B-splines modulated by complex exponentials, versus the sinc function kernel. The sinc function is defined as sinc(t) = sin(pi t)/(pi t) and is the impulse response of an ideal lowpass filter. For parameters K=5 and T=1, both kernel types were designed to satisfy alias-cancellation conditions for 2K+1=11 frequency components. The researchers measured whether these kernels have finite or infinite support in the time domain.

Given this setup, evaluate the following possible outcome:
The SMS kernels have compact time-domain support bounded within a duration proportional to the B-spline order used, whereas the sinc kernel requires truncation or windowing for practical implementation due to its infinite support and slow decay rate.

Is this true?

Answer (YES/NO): NO